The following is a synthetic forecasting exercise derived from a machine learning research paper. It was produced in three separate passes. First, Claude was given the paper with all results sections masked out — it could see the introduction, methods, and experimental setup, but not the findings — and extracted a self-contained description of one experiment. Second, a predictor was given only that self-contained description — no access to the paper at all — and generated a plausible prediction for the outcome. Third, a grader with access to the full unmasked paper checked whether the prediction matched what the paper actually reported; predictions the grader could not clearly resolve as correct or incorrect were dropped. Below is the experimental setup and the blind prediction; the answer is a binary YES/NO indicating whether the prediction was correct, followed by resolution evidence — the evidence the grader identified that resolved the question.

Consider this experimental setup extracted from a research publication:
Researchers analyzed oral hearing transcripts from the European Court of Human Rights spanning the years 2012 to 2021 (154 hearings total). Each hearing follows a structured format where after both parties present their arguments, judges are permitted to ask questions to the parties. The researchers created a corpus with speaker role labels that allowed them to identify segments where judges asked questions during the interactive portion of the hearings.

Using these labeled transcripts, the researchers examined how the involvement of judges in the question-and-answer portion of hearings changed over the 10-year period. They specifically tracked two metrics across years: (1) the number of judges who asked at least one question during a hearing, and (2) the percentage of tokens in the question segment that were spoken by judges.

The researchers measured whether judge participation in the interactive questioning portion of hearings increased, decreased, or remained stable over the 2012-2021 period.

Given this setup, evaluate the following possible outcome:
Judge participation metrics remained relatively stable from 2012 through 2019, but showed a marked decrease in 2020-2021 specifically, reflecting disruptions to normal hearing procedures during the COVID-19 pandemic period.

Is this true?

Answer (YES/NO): NO